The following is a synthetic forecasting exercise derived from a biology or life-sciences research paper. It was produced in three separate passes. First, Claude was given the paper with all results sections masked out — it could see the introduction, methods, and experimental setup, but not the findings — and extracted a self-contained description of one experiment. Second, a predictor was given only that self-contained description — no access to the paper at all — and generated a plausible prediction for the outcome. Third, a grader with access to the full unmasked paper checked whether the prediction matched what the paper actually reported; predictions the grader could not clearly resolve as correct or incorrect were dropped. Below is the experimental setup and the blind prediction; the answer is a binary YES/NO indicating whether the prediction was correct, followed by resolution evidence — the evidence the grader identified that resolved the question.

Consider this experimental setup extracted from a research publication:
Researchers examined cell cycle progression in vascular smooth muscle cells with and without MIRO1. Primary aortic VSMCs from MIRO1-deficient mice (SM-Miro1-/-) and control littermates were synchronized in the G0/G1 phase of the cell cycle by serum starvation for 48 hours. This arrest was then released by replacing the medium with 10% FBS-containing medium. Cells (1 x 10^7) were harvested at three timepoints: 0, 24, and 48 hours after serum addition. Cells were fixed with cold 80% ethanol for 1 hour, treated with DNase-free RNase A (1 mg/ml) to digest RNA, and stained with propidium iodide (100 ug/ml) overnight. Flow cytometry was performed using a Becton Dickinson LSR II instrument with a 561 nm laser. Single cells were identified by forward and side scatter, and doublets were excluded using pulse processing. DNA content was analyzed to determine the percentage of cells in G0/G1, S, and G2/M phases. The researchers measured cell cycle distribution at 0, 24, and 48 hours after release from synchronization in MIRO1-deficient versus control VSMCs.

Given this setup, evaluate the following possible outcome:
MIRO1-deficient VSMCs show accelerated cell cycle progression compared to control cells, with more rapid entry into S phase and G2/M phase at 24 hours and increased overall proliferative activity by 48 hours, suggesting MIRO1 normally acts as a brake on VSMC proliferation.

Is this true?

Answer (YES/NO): NO